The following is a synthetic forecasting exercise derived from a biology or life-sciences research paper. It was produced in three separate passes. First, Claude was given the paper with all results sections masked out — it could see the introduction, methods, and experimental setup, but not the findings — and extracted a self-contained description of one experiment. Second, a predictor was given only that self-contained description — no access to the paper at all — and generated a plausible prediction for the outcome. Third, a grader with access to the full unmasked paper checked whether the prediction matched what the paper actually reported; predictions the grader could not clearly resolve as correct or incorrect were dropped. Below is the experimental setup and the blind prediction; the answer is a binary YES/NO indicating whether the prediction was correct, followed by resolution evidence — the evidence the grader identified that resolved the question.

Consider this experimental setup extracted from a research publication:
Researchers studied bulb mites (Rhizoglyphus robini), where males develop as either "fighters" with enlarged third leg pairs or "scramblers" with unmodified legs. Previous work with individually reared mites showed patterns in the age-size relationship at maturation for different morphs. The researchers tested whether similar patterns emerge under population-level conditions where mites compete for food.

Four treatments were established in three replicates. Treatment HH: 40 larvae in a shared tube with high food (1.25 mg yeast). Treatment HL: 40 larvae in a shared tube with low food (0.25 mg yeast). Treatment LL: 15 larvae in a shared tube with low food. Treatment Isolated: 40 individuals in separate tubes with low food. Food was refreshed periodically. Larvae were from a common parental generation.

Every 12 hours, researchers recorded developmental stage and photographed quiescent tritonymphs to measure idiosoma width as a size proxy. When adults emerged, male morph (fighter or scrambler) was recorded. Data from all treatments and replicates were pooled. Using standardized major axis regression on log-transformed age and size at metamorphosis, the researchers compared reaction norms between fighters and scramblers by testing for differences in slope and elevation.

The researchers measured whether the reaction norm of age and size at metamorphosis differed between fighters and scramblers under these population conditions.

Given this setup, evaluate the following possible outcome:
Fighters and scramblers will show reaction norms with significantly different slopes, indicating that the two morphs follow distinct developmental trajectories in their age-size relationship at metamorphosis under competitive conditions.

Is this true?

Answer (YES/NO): NO